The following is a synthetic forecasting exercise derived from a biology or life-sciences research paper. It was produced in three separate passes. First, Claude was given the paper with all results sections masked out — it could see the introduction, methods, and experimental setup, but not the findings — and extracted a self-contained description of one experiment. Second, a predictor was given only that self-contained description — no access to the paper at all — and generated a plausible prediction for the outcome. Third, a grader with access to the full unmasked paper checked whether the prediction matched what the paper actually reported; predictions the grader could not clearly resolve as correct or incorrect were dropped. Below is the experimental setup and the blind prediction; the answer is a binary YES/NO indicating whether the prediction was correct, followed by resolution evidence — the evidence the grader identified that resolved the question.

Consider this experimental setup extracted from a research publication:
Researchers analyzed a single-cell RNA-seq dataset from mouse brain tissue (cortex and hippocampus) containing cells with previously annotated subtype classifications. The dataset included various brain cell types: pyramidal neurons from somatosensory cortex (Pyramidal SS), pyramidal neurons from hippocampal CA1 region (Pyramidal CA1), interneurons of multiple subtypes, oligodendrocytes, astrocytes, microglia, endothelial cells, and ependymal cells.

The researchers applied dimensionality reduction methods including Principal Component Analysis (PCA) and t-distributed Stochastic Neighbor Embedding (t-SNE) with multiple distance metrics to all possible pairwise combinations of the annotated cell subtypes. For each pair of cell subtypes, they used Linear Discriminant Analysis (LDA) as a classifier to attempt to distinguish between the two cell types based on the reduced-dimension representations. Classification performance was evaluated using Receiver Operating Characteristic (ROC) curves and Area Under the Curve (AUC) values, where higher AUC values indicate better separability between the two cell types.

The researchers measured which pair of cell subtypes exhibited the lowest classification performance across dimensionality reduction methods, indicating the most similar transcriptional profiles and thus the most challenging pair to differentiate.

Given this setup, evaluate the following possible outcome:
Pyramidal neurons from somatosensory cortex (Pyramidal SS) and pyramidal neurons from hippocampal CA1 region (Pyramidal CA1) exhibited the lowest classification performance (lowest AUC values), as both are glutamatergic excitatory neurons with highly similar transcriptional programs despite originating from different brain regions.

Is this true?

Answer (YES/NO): YES